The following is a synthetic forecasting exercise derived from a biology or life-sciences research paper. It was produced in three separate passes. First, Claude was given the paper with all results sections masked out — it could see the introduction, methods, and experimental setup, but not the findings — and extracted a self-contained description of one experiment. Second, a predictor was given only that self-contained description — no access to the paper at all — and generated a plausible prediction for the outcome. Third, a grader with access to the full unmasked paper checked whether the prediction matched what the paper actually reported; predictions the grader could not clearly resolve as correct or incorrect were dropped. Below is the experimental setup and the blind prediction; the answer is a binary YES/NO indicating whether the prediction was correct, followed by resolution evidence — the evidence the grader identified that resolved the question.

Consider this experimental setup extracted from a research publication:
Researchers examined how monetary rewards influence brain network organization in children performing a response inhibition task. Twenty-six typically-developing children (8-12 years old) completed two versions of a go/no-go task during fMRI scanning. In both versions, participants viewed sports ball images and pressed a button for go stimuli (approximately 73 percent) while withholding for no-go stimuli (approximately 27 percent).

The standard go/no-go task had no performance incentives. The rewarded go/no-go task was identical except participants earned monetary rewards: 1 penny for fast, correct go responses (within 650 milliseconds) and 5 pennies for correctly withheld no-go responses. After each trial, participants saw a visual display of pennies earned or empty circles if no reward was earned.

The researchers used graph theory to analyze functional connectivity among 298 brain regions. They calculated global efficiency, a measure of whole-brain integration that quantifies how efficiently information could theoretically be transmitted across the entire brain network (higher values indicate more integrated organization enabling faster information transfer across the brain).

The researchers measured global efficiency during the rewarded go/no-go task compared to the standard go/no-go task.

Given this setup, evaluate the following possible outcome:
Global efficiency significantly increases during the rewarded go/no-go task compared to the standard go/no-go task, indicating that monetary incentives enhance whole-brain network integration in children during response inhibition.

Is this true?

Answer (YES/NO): NO